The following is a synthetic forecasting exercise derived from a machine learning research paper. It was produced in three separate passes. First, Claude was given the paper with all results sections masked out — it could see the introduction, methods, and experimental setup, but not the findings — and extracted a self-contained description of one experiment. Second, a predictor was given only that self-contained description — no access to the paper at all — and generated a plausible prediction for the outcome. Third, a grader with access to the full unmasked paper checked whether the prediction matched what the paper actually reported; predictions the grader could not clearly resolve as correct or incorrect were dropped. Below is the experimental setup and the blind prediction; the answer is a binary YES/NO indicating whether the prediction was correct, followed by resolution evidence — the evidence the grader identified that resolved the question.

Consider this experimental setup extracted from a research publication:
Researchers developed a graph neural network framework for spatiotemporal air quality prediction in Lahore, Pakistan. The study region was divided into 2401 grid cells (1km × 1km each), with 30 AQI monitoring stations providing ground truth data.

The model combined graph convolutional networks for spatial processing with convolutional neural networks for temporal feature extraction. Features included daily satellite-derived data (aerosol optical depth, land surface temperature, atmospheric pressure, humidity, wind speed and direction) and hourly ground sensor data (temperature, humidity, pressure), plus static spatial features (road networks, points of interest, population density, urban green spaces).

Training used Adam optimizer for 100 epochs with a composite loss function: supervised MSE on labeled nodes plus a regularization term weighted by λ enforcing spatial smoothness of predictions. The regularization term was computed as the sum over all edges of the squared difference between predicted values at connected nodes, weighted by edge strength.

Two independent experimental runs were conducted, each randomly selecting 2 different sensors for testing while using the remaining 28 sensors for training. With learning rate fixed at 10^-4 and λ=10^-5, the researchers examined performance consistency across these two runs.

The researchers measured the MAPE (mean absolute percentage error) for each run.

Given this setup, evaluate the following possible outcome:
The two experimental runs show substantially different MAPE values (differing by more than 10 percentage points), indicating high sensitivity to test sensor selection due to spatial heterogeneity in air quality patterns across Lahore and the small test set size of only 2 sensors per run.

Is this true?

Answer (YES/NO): NO